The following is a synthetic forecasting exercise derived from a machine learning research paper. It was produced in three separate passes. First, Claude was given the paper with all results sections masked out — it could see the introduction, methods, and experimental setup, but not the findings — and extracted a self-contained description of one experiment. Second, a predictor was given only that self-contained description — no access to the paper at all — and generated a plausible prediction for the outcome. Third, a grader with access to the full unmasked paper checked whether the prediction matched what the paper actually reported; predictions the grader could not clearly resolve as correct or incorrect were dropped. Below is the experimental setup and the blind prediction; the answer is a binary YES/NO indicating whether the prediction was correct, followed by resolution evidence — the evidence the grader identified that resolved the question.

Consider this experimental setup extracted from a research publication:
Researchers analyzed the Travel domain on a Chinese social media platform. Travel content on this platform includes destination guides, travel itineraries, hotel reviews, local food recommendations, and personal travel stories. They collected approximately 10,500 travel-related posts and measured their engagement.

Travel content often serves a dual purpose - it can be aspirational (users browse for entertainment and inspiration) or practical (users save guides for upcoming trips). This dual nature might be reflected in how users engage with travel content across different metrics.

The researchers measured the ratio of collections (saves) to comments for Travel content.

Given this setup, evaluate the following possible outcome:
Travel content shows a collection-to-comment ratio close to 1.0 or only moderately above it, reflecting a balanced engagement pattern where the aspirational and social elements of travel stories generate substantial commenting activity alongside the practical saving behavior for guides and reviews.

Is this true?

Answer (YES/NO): NO